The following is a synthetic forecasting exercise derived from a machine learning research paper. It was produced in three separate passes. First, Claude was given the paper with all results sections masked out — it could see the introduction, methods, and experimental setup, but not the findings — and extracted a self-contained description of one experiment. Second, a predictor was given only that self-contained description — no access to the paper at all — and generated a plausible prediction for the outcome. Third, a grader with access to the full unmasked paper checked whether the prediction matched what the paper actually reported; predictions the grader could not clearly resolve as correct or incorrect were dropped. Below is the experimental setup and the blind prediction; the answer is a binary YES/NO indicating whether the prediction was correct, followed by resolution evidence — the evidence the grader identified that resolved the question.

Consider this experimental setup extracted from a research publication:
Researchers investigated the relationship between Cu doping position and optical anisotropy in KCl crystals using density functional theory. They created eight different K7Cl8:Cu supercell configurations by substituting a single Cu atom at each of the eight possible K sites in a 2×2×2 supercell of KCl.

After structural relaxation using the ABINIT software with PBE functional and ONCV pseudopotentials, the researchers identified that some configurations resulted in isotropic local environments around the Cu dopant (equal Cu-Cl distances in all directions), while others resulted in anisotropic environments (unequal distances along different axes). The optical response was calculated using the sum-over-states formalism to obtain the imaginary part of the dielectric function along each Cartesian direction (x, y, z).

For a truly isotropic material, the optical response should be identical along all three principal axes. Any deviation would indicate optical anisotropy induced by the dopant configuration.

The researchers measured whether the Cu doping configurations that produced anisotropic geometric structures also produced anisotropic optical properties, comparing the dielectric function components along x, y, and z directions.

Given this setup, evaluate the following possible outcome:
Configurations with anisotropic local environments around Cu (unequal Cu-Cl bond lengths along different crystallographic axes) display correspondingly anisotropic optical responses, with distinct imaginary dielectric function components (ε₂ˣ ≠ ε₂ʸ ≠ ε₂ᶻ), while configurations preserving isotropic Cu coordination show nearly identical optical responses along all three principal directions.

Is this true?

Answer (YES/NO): YES